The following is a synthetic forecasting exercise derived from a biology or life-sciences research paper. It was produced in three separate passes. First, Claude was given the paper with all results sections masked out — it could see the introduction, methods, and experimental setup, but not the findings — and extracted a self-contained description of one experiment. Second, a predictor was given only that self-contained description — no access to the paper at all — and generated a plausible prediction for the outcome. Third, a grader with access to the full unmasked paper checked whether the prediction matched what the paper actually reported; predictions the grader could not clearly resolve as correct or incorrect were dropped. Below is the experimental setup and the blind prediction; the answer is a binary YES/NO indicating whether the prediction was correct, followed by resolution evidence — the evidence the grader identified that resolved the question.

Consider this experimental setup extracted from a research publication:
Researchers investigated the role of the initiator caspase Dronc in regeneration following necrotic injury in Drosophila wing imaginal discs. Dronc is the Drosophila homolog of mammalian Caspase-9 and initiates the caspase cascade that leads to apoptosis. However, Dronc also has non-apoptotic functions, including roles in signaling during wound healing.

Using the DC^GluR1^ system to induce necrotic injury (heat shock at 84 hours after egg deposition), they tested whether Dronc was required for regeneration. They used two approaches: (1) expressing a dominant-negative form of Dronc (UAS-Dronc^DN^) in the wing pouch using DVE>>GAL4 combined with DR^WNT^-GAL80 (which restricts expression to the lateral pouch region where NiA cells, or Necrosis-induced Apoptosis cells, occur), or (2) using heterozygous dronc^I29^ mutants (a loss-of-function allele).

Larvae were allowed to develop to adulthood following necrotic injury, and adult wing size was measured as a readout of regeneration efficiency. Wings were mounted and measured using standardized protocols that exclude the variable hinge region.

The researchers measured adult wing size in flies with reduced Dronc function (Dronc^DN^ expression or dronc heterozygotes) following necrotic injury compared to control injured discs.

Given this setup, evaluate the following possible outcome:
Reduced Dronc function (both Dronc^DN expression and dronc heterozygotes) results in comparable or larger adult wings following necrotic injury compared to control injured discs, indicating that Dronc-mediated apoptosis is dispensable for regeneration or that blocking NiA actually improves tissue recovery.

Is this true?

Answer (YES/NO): NO